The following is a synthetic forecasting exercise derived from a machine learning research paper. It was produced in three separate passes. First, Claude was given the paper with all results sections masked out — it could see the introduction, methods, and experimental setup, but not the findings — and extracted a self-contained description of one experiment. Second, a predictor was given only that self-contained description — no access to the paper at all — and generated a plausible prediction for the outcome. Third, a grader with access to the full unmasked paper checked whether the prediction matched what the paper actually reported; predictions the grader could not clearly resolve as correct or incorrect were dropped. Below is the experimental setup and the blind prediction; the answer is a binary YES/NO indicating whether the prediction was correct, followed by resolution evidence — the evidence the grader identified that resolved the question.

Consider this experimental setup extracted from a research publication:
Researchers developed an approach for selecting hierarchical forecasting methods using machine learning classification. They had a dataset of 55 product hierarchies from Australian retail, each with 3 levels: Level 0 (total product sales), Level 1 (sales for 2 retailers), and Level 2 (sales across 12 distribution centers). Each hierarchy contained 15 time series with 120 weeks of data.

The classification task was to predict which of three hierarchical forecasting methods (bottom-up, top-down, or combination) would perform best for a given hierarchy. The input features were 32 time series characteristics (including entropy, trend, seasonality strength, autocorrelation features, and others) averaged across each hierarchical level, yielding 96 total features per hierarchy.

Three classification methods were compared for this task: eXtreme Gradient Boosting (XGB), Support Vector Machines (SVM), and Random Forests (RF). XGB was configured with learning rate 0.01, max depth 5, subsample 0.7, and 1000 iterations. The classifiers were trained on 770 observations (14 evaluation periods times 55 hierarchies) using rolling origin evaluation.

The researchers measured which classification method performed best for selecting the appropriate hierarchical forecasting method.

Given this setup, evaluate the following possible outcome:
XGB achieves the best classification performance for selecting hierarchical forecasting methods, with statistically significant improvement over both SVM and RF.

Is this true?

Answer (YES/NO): NO